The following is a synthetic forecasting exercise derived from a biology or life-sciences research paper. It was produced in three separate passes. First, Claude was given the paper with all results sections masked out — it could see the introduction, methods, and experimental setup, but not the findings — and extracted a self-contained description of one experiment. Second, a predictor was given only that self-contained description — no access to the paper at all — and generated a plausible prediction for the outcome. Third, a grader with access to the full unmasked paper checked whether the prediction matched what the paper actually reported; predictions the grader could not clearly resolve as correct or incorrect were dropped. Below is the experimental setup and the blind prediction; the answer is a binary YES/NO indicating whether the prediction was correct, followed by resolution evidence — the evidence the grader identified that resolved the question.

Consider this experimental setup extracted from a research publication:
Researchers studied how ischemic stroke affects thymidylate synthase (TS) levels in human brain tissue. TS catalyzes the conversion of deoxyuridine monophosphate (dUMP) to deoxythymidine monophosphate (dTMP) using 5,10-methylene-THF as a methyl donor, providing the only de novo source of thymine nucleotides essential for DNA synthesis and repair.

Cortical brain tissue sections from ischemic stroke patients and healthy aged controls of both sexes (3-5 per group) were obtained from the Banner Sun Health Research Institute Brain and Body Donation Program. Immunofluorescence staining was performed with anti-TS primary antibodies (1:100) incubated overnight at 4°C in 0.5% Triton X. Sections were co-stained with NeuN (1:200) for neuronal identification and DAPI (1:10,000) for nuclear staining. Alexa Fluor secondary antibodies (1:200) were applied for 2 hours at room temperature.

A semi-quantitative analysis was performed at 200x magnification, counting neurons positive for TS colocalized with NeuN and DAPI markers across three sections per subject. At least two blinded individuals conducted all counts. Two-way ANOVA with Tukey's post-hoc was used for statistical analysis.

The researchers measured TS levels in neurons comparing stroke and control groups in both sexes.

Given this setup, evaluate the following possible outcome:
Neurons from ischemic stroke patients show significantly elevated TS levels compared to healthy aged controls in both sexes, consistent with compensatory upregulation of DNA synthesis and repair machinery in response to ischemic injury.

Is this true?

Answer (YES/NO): YES